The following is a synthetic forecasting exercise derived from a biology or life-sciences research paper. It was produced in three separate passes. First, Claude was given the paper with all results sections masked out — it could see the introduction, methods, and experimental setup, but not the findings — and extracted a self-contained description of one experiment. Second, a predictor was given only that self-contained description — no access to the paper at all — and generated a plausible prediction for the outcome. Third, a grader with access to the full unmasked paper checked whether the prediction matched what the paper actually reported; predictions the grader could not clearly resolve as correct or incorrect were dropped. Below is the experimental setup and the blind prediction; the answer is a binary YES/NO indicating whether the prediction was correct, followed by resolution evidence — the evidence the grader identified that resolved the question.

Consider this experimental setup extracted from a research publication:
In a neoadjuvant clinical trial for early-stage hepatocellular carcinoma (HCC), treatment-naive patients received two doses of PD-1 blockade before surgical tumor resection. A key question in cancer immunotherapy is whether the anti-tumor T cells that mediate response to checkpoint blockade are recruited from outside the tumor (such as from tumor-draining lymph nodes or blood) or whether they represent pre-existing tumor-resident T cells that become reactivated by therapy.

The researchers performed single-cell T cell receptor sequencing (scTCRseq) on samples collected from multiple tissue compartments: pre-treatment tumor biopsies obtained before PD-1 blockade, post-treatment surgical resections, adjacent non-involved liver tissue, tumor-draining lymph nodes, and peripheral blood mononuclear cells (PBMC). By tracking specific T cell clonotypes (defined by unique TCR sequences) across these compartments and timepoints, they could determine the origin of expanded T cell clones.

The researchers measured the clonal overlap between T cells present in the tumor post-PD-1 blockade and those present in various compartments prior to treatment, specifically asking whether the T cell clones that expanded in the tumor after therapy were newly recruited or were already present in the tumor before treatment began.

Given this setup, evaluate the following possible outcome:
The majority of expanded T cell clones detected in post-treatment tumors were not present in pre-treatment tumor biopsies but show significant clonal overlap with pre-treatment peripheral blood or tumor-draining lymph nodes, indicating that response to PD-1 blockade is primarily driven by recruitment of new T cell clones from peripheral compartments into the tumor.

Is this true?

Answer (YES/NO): NO